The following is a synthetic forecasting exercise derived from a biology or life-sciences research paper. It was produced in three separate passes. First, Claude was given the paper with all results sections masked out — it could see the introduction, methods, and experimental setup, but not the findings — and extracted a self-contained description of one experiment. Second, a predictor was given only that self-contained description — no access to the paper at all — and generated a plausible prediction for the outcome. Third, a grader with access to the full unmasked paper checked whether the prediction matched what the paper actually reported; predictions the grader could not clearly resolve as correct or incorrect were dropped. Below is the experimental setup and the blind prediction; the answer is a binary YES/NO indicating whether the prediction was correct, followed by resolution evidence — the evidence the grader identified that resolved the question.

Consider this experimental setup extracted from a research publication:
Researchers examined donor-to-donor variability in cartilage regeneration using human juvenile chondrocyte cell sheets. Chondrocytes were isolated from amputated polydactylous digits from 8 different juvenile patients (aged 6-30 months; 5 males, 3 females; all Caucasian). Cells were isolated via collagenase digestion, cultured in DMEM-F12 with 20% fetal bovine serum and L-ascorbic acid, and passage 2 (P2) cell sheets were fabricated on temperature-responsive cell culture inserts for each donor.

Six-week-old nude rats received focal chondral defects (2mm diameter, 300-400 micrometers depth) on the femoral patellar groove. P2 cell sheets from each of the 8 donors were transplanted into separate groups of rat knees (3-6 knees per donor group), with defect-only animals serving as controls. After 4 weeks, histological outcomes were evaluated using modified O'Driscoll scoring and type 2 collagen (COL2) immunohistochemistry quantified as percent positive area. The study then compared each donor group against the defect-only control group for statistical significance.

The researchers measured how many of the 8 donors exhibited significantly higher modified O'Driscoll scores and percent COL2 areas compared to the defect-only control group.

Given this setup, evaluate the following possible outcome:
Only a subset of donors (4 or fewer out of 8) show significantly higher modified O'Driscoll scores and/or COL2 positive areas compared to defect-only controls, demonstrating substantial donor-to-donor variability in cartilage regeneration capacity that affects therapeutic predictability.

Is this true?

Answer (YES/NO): YES